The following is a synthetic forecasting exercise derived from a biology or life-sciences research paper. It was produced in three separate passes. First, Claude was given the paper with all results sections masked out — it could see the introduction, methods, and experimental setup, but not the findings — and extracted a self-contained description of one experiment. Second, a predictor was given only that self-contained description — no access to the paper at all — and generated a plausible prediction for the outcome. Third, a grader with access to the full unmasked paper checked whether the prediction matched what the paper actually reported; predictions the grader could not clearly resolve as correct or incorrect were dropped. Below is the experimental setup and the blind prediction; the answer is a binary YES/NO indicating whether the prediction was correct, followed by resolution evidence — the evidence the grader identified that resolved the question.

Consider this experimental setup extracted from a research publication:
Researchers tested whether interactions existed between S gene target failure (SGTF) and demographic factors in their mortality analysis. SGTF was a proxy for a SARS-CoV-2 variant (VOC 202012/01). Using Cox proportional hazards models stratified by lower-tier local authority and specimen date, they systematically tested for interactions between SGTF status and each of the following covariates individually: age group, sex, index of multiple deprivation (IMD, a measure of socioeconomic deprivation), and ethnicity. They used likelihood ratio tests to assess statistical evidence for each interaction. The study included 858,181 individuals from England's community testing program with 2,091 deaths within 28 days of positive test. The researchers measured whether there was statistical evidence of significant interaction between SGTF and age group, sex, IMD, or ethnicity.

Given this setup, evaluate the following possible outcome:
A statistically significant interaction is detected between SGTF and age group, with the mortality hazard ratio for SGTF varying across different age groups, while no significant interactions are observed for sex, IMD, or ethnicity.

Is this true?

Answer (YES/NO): NO